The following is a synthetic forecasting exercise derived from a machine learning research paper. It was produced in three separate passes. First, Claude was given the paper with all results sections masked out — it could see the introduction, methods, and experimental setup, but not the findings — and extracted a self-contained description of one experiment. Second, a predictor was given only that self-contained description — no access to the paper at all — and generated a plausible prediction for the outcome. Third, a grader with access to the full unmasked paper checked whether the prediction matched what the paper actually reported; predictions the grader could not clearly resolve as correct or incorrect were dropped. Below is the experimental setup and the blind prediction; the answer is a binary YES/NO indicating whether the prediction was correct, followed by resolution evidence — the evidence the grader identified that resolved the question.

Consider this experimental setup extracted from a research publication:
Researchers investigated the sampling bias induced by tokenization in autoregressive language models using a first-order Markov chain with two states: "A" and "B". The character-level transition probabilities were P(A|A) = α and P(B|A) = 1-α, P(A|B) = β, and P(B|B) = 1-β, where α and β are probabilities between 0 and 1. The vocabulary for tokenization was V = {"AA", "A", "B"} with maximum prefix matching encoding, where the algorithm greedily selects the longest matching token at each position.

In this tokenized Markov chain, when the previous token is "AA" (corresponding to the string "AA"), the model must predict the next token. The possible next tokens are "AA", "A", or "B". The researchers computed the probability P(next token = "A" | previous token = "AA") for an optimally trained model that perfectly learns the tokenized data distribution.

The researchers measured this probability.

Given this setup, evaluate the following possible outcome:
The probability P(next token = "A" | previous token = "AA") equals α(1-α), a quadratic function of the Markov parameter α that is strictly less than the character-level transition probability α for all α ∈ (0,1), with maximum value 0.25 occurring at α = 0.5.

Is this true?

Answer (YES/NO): YES